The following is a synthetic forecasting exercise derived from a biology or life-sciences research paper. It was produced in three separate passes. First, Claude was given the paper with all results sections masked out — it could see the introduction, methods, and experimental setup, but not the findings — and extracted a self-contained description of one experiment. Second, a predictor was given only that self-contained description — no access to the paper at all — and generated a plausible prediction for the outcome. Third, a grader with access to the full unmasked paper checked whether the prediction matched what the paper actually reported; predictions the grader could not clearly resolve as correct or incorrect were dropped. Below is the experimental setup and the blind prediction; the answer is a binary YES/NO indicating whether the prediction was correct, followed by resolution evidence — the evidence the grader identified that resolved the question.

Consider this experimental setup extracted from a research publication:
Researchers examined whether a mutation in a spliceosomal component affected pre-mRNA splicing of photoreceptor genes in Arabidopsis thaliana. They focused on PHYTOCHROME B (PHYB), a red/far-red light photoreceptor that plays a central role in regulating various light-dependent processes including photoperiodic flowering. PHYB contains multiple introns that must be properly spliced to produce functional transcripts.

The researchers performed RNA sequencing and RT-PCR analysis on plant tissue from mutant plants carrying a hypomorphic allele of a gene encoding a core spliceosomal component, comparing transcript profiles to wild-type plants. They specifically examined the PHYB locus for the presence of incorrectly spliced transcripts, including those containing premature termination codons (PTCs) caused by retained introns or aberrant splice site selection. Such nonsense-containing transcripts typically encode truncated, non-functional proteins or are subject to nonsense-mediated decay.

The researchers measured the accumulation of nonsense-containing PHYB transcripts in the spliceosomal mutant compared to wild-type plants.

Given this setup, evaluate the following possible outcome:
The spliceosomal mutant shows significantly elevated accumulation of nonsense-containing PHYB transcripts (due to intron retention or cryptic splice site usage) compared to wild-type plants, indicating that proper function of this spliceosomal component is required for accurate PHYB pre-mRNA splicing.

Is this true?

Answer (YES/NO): YES